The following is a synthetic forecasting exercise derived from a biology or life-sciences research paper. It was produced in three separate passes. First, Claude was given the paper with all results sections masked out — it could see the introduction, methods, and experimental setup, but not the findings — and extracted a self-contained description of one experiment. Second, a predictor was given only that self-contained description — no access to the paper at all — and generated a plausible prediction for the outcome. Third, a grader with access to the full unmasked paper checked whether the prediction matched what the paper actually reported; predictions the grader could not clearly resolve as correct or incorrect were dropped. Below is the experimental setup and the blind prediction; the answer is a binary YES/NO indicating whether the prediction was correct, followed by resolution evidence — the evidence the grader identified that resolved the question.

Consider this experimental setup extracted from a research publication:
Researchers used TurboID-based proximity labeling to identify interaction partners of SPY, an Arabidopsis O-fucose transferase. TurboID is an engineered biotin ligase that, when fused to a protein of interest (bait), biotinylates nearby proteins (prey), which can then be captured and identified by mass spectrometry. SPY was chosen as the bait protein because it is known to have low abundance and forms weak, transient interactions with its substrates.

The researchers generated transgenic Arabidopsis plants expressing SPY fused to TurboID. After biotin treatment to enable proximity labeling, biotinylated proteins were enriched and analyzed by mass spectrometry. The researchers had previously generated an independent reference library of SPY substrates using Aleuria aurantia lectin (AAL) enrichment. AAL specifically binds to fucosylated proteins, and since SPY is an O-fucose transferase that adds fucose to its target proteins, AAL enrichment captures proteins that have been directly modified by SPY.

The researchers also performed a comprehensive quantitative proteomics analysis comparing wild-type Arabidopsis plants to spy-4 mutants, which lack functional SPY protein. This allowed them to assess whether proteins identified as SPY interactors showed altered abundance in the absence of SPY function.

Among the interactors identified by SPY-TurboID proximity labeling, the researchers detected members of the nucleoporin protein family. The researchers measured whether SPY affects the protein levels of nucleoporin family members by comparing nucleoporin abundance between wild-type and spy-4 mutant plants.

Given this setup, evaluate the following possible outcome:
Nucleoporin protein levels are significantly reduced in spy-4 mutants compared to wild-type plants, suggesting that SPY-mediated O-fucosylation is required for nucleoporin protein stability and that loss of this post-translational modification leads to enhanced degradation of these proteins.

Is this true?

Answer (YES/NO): YES